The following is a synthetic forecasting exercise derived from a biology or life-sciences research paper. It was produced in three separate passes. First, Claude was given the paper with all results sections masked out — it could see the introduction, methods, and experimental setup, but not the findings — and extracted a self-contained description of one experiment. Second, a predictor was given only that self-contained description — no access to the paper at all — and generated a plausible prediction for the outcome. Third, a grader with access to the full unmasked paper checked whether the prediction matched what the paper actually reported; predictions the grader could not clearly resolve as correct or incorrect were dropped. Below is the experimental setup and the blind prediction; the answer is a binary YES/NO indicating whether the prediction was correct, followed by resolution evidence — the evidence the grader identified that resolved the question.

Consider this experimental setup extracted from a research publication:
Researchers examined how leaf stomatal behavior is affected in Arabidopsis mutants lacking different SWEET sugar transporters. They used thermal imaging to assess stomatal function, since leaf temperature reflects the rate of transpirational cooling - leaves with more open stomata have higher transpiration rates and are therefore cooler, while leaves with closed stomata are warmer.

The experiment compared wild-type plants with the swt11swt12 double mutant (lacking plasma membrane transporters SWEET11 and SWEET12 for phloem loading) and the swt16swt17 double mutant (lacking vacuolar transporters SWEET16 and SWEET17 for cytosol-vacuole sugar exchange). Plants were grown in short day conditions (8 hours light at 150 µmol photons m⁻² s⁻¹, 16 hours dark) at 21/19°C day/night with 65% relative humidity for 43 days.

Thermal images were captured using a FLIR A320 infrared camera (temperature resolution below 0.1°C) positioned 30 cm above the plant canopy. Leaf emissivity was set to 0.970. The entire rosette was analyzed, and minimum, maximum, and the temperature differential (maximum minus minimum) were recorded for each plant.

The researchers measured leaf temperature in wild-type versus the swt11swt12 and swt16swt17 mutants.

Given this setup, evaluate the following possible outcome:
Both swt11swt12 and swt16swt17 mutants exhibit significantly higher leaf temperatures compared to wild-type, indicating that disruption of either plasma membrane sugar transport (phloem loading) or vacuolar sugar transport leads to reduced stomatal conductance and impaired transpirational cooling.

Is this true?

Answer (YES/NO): NO